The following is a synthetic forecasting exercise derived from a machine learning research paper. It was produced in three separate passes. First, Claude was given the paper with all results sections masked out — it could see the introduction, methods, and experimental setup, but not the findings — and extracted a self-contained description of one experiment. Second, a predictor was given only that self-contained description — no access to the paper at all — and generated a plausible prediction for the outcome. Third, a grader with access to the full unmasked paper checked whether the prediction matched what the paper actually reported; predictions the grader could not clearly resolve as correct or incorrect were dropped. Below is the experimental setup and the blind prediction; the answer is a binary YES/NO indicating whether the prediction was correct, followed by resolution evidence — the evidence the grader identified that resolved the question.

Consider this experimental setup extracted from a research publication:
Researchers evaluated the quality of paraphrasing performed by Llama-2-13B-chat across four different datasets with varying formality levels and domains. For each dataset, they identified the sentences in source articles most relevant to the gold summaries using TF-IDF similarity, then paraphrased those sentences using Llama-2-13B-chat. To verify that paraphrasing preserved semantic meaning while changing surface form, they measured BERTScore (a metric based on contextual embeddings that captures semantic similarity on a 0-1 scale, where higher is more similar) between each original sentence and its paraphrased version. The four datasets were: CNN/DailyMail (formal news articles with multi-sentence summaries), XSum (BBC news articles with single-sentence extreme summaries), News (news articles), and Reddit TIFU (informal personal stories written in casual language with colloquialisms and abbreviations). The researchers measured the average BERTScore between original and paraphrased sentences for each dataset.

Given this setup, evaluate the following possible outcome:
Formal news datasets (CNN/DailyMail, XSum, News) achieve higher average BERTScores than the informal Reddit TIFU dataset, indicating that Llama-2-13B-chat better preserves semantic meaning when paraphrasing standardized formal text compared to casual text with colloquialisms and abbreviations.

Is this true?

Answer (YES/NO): YES